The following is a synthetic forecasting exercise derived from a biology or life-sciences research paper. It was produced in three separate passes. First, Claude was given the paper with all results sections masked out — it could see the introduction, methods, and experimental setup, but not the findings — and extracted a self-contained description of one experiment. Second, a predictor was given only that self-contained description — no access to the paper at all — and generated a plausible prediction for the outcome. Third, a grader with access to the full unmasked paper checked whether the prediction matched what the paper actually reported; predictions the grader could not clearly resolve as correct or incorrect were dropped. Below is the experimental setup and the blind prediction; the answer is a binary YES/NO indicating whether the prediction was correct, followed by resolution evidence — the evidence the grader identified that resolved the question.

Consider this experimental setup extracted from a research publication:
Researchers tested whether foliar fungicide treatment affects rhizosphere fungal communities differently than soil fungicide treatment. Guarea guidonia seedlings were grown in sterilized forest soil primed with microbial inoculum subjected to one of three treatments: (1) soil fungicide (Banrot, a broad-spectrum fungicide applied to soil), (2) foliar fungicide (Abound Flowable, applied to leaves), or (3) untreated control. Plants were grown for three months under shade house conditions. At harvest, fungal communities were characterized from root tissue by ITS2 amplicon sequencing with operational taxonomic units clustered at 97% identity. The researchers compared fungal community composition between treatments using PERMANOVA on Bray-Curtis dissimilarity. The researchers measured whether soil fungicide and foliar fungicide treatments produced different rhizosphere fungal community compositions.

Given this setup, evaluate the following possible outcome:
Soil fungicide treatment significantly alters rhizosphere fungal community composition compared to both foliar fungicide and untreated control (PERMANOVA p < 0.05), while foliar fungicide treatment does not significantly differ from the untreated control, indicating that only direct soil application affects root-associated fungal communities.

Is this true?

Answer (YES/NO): NO